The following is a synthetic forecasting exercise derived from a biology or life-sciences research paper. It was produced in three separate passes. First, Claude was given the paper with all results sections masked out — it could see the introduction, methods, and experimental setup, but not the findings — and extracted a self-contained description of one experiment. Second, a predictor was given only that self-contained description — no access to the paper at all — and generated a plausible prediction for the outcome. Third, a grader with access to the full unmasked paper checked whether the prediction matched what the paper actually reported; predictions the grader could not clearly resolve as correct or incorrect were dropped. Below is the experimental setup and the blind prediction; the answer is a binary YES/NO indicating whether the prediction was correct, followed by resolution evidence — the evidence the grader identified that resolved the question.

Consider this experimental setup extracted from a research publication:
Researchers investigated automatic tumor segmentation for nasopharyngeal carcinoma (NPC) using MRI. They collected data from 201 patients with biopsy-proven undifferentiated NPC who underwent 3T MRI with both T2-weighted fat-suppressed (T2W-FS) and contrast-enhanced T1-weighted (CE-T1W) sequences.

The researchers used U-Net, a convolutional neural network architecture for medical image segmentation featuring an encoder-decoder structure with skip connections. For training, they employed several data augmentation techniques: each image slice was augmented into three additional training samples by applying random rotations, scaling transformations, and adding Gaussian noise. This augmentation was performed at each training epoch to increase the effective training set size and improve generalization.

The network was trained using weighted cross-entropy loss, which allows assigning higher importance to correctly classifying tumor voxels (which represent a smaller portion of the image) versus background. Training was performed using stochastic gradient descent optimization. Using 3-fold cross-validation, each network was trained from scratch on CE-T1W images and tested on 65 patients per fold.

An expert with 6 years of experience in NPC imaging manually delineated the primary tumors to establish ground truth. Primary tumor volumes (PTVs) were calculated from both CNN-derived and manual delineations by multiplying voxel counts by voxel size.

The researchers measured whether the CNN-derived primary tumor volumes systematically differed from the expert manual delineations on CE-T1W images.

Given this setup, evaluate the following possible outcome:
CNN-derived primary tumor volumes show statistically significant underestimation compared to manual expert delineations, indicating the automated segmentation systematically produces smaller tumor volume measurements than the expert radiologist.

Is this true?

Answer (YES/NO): NO